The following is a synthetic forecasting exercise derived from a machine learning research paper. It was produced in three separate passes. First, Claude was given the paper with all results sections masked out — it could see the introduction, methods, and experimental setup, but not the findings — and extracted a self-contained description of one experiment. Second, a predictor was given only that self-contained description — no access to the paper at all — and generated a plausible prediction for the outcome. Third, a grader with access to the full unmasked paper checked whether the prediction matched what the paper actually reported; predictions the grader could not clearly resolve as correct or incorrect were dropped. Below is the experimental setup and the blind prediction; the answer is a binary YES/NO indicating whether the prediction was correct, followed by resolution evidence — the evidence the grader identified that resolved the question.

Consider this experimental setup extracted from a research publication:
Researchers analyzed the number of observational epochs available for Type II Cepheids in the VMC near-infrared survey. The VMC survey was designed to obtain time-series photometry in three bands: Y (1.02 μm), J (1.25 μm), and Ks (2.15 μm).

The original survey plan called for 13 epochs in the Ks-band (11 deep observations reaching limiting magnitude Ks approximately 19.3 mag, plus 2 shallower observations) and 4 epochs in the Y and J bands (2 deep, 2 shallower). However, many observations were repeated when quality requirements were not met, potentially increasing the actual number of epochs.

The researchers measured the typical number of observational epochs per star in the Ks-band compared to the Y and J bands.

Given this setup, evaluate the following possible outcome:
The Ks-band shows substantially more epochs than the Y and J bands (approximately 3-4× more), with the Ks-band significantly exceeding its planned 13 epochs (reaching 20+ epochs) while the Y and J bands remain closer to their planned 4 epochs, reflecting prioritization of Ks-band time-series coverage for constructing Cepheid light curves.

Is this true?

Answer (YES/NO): NO